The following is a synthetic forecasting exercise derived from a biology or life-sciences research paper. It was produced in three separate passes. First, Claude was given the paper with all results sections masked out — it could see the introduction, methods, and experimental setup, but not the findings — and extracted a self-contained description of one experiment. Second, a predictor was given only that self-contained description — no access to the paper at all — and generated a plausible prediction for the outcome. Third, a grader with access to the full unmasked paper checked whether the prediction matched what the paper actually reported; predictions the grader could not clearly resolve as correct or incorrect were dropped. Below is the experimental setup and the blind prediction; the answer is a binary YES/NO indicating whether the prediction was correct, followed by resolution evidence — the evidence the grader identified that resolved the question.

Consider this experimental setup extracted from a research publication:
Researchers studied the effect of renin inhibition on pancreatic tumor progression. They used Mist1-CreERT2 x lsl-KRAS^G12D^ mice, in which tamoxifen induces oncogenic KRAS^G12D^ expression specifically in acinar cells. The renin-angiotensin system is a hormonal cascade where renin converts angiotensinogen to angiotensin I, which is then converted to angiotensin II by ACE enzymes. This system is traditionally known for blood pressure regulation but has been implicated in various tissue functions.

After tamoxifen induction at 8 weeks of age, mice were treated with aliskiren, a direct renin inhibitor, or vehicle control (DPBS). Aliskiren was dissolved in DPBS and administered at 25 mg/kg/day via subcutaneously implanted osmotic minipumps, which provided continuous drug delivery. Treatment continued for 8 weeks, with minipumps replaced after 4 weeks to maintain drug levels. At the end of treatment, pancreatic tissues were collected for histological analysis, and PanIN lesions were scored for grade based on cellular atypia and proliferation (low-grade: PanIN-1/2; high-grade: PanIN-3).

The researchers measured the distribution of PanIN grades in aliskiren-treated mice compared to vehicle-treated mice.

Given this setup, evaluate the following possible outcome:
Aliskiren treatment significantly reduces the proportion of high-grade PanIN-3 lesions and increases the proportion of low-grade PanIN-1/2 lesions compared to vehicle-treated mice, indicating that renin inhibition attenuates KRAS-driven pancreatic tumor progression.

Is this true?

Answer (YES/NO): NO